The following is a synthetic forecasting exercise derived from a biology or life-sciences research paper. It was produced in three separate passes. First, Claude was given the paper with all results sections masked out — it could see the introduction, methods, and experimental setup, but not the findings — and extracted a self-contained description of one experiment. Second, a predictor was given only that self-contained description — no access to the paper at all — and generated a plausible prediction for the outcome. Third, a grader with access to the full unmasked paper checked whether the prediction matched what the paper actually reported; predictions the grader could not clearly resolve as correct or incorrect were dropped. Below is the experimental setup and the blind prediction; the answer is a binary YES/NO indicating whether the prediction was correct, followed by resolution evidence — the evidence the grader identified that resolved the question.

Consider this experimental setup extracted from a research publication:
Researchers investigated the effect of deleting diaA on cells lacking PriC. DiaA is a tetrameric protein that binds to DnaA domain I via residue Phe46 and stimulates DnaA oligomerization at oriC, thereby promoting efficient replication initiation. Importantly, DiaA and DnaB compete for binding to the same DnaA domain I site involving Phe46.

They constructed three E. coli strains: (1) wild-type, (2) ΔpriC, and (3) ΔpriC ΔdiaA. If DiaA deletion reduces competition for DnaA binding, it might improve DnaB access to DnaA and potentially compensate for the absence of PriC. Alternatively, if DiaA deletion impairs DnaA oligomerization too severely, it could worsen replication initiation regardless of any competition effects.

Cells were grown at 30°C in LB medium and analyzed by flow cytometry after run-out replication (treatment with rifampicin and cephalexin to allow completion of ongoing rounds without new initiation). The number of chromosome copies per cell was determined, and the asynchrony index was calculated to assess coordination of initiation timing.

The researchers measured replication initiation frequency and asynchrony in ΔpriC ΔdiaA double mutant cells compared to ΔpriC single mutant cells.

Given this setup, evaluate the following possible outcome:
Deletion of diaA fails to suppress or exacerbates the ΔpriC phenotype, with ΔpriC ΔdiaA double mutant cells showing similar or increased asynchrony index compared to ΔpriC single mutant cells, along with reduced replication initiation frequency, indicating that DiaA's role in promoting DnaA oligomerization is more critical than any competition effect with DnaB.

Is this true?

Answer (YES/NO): YES